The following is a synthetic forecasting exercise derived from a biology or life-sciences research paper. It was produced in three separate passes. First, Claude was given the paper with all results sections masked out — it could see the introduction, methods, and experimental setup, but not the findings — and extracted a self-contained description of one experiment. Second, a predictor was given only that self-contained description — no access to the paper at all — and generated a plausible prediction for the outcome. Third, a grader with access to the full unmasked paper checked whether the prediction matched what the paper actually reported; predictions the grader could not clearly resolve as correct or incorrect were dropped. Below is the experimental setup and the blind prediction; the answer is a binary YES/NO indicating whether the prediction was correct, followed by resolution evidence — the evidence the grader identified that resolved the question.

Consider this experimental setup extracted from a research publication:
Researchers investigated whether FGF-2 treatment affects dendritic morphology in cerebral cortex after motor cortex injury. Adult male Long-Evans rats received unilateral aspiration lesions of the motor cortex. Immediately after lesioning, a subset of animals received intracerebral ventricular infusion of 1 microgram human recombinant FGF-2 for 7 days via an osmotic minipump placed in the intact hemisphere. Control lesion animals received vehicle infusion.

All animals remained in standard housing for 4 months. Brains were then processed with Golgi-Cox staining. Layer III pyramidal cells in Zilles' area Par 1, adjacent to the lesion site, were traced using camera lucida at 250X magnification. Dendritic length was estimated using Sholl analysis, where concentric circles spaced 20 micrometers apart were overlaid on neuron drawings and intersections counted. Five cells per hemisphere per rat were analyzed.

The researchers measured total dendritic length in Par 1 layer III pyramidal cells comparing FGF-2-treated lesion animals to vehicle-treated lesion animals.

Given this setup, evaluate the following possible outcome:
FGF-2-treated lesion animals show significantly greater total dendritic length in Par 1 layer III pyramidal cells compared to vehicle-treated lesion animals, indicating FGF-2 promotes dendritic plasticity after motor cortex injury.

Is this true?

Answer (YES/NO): NO